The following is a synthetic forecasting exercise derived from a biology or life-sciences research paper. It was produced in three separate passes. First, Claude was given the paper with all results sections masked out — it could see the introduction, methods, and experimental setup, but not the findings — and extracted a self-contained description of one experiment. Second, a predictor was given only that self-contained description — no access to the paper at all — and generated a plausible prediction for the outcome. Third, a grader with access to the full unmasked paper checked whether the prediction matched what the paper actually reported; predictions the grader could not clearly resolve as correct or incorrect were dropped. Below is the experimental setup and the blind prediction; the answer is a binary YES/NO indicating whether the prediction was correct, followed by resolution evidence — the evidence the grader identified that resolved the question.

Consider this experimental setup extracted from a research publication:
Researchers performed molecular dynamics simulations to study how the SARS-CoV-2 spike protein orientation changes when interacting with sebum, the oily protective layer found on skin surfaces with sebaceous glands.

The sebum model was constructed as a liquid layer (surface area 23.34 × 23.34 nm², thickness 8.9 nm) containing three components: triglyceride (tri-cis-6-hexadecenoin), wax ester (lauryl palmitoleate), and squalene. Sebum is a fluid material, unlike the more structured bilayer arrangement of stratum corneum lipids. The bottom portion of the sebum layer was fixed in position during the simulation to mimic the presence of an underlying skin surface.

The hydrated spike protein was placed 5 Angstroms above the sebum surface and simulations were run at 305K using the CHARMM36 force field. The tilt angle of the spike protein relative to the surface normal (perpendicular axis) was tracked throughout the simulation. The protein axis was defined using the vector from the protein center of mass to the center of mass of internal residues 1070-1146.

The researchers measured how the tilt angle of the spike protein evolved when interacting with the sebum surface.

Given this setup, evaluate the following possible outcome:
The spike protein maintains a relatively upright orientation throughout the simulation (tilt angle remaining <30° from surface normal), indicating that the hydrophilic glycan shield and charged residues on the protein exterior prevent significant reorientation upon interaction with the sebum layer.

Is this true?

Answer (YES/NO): YES